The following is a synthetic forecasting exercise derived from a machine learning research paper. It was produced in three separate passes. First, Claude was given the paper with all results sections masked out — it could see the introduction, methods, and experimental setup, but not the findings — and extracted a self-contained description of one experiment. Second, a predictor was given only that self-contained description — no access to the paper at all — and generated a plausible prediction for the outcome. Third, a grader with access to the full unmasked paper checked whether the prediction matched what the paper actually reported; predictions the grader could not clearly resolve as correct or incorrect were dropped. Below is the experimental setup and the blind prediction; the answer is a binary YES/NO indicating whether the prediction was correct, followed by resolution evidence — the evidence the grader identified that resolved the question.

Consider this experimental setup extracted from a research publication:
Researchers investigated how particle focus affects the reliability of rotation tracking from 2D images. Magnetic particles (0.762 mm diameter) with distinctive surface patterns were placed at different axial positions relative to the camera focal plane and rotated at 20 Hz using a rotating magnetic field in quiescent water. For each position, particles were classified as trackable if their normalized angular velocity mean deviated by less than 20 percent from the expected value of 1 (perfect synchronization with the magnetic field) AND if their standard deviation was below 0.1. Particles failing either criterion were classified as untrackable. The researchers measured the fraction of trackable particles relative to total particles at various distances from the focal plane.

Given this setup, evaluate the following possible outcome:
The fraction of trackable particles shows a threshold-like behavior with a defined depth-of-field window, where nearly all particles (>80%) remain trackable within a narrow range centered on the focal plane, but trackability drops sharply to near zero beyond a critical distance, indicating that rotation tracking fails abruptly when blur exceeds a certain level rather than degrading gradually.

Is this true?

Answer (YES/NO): NO